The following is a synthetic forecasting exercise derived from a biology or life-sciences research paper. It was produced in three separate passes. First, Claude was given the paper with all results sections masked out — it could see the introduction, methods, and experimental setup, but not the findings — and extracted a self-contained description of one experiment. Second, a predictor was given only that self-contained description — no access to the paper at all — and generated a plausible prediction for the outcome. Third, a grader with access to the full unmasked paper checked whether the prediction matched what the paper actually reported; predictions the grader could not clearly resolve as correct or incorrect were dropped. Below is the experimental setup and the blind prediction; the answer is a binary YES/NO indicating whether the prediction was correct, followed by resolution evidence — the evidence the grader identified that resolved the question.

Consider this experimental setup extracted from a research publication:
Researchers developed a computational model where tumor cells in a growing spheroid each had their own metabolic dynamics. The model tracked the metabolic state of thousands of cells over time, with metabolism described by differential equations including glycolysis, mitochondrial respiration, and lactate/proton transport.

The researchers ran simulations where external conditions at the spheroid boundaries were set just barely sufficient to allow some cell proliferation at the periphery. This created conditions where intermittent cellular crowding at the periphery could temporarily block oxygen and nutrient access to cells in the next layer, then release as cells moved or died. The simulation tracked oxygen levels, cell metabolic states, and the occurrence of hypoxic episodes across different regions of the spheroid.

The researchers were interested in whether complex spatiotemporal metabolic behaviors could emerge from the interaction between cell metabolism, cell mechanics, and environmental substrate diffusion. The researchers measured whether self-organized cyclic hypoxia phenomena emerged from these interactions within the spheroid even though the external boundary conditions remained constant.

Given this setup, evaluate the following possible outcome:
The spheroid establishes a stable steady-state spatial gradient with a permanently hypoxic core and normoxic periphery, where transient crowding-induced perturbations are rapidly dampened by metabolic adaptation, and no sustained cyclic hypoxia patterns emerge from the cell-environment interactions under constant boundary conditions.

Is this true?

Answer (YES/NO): NO